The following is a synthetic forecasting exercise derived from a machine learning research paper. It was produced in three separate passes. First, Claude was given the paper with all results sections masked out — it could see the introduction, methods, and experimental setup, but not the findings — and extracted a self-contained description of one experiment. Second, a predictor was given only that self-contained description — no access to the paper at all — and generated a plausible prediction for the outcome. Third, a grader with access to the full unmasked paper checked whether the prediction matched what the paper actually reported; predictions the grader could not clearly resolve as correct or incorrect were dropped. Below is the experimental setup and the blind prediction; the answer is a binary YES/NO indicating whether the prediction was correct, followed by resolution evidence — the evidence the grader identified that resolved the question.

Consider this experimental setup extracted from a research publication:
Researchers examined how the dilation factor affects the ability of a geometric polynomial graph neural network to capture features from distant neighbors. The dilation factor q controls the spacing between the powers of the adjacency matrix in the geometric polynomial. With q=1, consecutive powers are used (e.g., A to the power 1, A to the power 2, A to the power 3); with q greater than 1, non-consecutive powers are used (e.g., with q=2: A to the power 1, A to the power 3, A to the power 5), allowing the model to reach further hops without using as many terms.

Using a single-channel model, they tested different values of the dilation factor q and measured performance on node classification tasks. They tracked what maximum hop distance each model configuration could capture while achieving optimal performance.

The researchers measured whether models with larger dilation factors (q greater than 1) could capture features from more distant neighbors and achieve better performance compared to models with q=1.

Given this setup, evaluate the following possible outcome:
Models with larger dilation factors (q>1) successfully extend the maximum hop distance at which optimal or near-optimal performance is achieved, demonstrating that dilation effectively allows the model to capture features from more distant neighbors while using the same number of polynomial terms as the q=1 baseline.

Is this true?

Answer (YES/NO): YES